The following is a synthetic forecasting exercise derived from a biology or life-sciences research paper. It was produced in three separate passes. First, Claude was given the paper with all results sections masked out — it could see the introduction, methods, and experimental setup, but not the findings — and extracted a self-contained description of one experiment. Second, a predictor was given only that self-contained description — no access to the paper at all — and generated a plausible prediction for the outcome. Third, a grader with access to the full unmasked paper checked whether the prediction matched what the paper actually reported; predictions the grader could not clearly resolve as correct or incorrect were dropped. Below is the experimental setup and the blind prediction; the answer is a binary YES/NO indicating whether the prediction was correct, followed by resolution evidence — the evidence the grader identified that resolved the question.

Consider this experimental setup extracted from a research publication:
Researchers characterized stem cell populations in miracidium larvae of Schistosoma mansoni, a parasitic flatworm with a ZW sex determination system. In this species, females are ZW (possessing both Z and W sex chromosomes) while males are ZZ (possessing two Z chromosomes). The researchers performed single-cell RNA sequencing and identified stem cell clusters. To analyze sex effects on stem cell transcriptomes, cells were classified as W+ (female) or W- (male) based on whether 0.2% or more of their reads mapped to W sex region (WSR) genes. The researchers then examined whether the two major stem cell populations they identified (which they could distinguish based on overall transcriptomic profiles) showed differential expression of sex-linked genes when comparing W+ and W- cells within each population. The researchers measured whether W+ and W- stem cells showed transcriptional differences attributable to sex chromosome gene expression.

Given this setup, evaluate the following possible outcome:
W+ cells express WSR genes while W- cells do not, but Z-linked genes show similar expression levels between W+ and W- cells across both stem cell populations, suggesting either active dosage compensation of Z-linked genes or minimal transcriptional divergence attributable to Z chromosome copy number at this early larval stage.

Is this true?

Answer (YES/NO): NO